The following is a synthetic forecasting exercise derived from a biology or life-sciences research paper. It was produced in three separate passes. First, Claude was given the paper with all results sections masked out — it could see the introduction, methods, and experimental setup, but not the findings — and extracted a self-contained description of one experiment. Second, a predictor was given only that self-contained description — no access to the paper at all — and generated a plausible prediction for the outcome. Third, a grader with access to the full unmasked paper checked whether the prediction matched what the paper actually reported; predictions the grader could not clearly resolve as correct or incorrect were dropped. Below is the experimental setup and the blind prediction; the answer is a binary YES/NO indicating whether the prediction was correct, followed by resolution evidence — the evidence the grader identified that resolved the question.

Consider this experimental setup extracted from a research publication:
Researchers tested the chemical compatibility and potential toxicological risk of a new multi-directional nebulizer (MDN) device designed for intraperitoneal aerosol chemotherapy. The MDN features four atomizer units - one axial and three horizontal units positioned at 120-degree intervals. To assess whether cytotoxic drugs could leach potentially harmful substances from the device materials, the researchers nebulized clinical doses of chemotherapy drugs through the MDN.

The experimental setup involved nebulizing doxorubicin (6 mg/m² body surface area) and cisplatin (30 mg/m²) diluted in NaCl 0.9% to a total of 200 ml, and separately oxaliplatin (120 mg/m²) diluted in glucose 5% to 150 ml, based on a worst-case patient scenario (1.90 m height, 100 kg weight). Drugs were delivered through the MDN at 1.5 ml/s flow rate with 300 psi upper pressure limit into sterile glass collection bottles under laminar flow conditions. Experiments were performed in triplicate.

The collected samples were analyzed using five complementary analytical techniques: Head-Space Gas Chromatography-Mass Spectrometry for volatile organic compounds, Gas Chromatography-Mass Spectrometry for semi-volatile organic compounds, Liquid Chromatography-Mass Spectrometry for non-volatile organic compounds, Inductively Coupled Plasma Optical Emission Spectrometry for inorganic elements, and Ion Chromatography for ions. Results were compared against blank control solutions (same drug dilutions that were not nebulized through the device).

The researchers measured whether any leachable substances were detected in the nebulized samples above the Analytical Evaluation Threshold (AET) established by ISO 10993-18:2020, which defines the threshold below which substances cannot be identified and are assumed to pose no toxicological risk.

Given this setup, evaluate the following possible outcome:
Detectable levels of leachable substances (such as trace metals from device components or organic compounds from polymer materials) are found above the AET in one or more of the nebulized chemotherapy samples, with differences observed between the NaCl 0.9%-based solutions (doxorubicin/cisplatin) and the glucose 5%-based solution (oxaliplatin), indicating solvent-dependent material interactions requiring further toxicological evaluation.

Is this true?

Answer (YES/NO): NO